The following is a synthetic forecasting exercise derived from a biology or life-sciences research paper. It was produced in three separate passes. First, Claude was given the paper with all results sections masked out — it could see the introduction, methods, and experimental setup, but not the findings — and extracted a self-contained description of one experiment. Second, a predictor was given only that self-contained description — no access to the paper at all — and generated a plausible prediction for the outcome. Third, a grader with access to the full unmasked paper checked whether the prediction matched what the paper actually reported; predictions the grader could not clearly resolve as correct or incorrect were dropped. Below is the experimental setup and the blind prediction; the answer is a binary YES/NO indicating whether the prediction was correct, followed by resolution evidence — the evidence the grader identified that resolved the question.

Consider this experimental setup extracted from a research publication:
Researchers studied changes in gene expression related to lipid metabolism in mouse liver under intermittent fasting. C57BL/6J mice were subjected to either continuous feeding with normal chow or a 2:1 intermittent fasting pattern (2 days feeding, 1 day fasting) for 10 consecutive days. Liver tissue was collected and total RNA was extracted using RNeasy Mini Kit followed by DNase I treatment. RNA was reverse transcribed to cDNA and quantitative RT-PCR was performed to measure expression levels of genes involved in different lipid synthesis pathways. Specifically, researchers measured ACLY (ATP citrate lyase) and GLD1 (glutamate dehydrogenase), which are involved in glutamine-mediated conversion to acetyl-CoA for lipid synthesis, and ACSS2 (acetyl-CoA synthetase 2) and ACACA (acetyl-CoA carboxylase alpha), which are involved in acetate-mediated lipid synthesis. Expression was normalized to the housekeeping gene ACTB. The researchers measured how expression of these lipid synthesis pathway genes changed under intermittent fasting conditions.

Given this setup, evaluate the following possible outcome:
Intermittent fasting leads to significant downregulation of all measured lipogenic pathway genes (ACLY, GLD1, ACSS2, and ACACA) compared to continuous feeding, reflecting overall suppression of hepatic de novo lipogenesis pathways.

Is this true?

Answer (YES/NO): NO